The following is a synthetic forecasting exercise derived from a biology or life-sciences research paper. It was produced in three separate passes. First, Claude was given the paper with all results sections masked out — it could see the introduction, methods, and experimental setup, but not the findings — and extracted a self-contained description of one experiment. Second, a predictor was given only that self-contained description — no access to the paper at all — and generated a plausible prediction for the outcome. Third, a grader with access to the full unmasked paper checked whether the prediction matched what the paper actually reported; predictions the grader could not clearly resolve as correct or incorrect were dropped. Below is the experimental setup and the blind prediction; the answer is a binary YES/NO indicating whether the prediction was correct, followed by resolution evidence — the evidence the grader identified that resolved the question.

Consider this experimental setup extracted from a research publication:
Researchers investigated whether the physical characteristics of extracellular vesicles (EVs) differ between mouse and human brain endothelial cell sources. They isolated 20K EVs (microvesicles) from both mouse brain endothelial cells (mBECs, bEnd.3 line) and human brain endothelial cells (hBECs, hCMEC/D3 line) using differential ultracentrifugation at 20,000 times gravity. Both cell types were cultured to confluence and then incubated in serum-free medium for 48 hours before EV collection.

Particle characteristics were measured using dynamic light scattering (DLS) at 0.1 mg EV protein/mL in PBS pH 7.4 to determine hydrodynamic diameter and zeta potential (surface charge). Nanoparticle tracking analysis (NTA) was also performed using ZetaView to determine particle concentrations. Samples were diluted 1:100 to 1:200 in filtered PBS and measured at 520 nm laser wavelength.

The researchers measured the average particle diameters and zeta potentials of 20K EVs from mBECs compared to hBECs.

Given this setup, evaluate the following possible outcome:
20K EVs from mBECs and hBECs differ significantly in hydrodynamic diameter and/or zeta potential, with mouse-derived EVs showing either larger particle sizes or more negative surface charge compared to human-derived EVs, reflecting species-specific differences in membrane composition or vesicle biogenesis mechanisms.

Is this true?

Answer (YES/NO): YES